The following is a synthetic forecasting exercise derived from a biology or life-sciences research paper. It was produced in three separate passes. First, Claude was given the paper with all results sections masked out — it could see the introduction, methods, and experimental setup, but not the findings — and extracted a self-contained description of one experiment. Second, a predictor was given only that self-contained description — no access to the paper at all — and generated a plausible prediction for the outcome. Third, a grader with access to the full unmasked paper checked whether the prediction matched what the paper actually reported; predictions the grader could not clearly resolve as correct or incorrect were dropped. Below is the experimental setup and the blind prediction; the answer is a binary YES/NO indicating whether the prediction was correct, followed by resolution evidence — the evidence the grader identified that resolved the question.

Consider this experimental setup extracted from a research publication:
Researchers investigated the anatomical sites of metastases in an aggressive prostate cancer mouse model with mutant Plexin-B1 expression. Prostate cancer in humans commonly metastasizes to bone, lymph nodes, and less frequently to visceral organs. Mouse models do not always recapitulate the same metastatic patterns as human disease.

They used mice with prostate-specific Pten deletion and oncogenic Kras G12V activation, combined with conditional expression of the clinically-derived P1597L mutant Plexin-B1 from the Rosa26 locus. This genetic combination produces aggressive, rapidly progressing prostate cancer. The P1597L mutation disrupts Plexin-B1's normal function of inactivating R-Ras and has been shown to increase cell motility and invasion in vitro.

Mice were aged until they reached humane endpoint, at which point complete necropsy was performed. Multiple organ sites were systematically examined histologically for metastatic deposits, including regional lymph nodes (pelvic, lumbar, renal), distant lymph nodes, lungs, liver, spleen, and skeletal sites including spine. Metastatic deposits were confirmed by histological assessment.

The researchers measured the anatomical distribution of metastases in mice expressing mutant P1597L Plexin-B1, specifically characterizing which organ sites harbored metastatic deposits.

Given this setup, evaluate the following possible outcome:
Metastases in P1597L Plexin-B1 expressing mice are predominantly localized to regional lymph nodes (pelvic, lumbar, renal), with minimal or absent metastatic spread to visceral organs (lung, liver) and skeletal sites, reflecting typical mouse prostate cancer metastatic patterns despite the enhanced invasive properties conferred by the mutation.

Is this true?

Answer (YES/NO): NO